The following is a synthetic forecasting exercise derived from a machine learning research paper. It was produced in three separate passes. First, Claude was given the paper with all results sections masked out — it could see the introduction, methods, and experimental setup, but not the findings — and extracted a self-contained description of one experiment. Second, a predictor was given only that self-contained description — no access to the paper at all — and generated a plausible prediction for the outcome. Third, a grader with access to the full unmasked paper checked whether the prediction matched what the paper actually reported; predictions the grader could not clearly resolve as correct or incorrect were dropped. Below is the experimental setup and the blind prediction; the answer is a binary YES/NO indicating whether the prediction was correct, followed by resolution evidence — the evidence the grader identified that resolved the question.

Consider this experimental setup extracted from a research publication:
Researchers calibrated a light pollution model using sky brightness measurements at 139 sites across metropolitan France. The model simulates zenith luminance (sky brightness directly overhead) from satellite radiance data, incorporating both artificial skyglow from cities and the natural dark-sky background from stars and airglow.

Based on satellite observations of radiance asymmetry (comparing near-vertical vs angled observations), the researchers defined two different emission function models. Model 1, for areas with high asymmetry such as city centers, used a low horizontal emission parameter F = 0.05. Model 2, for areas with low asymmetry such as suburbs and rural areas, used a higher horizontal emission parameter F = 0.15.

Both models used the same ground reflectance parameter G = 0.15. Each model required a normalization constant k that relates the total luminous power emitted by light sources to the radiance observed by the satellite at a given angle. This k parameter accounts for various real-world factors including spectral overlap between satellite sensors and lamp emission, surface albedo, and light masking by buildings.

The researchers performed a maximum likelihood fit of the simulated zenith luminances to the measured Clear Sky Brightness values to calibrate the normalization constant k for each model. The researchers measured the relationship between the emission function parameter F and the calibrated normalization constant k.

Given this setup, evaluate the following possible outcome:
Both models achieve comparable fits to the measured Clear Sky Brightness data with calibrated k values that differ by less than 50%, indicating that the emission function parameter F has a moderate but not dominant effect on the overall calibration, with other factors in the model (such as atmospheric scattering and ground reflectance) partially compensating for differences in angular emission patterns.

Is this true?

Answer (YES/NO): YES